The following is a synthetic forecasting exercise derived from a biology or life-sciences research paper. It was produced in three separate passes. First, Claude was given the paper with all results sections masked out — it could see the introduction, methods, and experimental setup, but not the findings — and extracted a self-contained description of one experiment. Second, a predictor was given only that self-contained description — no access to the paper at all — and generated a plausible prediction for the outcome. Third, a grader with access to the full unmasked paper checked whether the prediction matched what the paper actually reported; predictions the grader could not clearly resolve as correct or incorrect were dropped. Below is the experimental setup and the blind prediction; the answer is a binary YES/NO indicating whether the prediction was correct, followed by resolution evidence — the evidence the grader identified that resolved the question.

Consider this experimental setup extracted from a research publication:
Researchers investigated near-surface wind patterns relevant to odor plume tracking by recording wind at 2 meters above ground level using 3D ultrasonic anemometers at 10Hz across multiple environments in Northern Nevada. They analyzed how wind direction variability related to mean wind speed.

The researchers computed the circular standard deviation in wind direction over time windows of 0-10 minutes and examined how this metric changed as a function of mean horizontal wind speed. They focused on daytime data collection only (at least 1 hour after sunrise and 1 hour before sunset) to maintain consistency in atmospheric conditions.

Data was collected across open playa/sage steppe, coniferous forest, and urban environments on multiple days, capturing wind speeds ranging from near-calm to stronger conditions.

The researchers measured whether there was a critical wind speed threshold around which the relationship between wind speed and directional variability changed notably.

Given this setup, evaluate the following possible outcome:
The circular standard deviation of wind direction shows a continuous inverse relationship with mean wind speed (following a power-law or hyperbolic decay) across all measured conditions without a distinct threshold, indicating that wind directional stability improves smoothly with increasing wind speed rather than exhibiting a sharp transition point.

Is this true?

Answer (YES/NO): NO